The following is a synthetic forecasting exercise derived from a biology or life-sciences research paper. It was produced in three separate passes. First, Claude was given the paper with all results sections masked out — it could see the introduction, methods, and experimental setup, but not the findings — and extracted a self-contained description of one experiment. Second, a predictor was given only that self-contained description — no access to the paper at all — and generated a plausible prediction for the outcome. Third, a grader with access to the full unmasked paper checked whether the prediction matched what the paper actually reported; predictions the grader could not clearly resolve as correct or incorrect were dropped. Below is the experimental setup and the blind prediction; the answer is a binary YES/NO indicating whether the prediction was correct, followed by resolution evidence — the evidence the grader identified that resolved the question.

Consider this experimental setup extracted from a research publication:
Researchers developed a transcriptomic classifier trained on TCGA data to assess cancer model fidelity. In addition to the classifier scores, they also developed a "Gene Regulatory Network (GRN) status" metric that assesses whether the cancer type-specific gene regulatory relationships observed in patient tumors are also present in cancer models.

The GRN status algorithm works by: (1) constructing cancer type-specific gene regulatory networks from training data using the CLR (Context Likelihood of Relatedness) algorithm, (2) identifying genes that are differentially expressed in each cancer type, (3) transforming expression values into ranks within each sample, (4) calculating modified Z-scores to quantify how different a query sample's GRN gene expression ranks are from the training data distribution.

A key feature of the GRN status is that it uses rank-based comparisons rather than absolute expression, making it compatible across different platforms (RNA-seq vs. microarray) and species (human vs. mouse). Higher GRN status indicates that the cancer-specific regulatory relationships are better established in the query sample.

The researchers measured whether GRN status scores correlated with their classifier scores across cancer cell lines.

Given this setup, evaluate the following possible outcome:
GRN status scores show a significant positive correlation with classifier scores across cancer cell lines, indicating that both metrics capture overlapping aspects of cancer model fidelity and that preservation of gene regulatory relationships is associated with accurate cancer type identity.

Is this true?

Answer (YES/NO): YES